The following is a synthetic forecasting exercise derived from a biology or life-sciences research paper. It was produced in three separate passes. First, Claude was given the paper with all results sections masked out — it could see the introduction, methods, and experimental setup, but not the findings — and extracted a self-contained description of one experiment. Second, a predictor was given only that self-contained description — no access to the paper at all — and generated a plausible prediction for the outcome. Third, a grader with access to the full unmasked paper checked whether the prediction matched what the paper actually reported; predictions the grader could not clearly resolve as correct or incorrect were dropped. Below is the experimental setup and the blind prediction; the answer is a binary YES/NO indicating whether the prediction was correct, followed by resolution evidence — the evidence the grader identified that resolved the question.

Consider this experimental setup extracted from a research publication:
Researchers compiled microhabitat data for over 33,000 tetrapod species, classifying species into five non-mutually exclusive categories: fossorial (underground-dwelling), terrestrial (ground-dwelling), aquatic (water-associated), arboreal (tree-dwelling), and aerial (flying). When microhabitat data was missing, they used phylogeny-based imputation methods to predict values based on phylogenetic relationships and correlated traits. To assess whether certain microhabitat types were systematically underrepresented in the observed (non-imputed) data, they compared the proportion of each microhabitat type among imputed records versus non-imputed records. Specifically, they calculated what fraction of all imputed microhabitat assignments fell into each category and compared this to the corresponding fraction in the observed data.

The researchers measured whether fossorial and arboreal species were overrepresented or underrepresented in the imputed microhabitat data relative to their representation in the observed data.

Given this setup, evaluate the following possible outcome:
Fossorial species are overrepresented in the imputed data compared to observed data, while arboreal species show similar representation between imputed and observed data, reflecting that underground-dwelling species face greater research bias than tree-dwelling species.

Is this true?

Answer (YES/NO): NO